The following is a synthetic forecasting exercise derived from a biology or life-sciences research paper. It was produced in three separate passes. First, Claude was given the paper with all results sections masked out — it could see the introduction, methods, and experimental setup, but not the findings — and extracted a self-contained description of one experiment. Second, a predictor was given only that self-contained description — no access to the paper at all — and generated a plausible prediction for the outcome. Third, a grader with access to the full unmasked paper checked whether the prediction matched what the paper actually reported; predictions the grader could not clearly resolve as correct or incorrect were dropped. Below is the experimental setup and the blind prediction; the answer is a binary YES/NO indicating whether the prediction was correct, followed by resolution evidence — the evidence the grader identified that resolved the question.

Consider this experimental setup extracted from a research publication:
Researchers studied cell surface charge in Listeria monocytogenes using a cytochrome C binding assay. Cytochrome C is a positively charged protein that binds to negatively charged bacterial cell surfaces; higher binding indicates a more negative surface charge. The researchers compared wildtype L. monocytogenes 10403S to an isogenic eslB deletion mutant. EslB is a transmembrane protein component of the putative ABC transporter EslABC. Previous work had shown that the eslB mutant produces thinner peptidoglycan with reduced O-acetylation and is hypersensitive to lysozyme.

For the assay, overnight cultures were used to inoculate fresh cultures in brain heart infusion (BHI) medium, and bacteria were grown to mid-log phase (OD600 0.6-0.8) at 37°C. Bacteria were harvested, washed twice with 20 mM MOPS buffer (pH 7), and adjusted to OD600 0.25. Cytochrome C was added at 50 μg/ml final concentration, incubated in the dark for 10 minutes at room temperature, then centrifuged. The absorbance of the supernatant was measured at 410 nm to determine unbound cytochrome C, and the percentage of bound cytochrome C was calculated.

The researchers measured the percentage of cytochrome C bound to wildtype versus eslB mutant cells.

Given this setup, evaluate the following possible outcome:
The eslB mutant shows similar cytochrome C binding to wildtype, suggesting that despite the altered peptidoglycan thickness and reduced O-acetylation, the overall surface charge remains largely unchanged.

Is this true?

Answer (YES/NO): NO